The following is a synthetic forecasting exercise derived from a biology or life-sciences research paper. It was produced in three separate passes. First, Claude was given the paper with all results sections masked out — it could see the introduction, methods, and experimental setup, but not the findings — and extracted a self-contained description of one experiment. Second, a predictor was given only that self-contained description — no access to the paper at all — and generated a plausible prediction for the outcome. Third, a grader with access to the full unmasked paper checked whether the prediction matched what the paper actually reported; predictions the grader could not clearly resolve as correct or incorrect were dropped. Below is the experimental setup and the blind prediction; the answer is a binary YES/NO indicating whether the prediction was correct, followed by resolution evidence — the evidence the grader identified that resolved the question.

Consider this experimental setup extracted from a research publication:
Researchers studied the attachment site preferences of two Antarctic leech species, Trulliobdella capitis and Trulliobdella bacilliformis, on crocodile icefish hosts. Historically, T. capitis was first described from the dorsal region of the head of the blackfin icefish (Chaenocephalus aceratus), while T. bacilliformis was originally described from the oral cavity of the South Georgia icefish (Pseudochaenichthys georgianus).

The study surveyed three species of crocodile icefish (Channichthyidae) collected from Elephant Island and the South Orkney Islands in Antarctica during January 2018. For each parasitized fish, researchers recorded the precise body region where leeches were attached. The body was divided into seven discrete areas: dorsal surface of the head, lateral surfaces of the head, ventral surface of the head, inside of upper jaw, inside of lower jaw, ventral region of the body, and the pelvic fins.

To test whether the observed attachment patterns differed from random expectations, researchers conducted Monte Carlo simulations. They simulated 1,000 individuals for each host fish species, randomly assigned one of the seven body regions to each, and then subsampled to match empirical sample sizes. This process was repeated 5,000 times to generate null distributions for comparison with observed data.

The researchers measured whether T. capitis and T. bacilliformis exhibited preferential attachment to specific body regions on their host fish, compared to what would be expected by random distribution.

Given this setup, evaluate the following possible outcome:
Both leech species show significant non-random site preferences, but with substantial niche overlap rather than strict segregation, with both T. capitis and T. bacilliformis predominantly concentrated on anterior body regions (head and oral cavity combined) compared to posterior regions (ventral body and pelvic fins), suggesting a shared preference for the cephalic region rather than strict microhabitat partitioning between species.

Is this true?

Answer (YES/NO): NO